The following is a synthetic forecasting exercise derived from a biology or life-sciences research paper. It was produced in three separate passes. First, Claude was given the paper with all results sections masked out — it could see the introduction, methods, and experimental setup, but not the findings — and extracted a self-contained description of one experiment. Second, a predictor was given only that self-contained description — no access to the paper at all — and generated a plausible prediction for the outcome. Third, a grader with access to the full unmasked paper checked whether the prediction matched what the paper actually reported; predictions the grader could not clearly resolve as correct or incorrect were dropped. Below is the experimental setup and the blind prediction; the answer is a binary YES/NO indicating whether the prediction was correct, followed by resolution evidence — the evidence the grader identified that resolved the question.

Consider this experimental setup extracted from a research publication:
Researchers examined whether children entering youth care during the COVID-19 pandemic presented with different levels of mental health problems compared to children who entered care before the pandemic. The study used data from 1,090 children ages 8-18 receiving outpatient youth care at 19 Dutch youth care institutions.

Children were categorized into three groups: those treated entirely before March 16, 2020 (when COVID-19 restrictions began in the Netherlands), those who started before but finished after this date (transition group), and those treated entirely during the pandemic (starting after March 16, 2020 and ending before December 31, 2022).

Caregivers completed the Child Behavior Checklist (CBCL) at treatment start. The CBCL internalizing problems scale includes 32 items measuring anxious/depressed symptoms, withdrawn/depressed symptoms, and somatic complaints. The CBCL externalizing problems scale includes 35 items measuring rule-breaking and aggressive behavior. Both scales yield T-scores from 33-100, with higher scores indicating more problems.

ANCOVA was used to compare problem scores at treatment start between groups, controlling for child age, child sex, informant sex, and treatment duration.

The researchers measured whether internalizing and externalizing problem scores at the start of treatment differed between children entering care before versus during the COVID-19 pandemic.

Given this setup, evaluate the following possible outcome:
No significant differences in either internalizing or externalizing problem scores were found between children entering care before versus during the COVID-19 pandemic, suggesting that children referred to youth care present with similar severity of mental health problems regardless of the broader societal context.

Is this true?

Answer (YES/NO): NO